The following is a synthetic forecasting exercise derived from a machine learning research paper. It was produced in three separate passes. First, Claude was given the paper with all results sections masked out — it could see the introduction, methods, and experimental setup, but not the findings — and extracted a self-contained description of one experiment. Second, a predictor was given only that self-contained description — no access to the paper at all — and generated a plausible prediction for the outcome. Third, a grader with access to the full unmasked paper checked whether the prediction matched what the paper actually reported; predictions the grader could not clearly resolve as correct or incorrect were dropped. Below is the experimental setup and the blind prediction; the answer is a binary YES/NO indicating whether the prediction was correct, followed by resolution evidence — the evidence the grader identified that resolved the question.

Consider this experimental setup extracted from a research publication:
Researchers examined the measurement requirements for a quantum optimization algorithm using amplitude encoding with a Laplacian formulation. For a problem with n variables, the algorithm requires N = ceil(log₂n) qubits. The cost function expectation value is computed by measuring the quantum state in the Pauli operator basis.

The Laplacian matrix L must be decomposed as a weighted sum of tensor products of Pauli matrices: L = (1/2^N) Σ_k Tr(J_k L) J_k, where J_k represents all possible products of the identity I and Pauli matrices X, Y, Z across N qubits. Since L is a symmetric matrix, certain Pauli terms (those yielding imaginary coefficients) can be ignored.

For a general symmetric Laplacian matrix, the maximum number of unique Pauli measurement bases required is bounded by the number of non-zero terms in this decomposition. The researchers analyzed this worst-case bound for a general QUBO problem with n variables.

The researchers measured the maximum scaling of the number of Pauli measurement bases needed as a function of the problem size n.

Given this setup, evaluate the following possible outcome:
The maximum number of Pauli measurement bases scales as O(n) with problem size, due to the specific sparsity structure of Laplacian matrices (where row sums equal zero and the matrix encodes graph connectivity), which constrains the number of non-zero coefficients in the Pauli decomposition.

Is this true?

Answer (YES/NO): NO